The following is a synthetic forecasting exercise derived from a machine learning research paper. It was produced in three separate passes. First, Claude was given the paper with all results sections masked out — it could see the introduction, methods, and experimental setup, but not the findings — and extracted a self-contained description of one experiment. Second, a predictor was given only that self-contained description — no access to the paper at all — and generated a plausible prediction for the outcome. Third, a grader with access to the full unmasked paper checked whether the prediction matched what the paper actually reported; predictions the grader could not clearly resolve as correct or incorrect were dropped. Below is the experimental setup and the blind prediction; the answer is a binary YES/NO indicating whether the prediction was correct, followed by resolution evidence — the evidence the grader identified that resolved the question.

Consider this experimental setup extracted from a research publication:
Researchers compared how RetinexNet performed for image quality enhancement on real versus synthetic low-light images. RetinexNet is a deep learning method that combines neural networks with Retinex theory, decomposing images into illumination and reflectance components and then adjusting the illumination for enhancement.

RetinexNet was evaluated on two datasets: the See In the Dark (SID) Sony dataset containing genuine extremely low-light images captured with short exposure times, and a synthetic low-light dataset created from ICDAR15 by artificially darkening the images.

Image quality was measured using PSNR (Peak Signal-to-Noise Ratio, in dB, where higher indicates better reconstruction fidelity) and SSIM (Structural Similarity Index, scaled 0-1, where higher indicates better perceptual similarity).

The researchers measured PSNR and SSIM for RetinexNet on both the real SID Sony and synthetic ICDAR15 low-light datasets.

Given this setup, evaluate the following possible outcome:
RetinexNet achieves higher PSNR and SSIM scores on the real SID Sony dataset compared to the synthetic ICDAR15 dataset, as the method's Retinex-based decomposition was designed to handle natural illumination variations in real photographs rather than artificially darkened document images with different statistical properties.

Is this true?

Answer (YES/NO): NO